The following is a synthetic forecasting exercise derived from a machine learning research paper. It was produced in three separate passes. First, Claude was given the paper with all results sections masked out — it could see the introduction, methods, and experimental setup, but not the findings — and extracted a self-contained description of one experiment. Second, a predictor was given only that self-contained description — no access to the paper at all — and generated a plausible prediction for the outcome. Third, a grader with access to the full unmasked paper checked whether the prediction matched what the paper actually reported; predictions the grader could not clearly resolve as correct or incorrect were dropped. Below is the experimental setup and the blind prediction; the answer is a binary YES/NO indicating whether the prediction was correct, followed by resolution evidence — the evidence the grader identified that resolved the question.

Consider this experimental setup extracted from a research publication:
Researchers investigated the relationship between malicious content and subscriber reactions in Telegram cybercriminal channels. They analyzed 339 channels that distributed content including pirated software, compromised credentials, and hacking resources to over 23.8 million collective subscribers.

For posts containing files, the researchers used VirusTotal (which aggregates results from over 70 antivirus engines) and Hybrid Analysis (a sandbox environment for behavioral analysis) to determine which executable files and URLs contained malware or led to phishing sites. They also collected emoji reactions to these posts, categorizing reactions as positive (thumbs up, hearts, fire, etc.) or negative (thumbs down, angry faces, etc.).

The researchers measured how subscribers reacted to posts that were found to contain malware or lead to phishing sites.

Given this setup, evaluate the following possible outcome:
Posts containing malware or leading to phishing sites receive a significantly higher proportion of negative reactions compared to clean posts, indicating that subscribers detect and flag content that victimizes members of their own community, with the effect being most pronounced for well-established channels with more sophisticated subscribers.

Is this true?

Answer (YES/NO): NO